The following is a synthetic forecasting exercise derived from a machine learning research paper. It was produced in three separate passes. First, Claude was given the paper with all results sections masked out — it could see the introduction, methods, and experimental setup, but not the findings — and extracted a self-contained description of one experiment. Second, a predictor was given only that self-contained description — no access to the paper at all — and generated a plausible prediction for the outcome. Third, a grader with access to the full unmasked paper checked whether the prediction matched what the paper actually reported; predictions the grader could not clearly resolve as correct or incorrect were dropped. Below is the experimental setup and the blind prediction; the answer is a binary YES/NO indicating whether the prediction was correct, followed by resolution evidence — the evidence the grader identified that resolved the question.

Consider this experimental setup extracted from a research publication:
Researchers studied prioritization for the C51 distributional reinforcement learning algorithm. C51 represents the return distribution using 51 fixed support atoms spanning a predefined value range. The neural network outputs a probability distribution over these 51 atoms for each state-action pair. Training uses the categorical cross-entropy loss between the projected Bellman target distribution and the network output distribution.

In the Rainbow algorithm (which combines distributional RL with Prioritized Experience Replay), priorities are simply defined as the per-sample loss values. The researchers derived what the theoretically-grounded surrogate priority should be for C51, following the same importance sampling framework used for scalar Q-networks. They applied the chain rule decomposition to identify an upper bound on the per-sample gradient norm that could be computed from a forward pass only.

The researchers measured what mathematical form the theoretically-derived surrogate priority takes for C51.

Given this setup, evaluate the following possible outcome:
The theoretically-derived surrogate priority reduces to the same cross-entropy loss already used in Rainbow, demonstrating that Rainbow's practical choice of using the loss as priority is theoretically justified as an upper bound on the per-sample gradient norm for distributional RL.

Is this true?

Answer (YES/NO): NO